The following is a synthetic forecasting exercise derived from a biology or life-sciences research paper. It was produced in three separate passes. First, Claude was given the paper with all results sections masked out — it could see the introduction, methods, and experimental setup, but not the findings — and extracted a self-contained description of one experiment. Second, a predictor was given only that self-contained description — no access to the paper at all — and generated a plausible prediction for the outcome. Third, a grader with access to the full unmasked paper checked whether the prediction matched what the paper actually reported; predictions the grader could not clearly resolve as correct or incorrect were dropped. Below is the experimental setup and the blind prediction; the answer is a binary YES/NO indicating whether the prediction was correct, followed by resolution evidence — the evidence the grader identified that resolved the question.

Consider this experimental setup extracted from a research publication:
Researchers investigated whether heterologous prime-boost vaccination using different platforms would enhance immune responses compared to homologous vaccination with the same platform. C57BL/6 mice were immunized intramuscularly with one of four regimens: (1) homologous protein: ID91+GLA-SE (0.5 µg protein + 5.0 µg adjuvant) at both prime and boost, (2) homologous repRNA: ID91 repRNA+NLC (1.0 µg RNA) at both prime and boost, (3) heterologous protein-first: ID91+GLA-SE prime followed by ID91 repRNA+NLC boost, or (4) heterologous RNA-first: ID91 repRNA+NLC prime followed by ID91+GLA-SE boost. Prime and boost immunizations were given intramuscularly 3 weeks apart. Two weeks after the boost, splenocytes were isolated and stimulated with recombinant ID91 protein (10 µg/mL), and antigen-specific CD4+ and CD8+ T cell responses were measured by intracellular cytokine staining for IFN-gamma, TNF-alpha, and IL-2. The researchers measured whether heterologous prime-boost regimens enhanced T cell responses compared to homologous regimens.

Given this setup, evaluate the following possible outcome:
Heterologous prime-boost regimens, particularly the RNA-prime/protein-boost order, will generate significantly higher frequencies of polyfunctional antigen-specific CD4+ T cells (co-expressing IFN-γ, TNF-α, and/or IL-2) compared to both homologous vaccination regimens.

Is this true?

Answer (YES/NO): NO